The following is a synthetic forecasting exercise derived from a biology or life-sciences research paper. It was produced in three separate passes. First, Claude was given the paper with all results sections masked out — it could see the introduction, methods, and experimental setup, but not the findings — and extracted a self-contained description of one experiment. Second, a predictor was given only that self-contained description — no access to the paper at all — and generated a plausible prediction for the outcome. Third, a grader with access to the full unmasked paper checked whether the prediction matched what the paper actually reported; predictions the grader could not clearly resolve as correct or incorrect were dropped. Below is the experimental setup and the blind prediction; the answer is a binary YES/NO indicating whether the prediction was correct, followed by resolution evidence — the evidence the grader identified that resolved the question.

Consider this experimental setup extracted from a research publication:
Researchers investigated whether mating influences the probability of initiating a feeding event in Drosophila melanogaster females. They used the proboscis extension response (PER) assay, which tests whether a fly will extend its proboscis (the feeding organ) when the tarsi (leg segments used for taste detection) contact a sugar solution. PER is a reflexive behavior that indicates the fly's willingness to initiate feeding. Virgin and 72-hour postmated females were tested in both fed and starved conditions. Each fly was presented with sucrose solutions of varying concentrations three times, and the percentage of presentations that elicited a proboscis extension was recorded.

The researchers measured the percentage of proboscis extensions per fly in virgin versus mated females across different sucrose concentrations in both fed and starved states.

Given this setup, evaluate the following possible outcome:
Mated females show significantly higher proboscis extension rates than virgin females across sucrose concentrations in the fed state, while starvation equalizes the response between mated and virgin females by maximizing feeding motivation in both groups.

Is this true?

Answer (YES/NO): NO